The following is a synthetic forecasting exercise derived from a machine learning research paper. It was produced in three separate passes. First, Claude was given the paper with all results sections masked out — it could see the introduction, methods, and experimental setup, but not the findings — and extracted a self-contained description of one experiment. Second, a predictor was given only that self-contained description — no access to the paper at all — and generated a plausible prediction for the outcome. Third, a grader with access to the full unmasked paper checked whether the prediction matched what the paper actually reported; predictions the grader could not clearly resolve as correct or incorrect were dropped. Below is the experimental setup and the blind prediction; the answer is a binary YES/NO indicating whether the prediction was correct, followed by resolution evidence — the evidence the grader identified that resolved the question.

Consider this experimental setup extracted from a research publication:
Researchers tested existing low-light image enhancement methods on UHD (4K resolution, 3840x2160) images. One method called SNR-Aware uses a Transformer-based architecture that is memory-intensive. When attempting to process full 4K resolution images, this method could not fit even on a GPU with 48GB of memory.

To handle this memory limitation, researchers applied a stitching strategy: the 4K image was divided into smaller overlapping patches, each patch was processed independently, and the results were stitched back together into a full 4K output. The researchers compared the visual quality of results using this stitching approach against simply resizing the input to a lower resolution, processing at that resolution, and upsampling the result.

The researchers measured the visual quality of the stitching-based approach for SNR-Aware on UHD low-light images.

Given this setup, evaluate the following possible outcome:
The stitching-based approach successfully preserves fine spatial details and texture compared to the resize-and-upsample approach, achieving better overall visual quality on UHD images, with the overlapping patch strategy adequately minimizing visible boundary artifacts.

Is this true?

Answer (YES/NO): NO